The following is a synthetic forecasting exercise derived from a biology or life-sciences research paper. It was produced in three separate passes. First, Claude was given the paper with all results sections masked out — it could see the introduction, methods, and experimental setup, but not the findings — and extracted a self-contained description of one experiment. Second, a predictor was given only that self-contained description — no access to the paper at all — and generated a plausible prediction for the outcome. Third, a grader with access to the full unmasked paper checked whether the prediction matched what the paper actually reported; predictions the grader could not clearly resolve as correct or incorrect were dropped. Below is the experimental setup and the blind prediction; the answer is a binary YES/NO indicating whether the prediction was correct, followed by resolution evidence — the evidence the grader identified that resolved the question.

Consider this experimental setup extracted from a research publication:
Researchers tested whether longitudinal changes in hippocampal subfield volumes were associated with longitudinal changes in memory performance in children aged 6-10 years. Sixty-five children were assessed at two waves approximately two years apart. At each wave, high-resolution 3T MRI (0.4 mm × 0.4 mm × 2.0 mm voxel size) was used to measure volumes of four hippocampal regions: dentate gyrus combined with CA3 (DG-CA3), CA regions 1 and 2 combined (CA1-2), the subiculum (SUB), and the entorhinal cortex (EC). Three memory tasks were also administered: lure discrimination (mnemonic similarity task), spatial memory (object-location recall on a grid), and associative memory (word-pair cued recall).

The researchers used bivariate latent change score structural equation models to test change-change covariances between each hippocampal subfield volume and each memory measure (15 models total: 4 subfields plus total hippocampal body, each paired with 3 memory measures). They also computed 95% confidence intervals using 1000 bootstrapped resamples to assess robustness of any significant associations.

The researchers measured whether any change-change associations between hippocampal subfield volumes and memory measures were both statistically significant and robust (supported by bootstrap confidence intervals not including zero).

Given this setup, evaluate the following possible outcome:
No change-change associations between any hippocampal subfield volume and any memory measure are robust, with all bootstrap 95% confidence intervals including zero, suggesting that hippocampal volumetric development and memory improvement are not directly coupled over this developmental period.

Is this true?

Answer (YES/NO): YES